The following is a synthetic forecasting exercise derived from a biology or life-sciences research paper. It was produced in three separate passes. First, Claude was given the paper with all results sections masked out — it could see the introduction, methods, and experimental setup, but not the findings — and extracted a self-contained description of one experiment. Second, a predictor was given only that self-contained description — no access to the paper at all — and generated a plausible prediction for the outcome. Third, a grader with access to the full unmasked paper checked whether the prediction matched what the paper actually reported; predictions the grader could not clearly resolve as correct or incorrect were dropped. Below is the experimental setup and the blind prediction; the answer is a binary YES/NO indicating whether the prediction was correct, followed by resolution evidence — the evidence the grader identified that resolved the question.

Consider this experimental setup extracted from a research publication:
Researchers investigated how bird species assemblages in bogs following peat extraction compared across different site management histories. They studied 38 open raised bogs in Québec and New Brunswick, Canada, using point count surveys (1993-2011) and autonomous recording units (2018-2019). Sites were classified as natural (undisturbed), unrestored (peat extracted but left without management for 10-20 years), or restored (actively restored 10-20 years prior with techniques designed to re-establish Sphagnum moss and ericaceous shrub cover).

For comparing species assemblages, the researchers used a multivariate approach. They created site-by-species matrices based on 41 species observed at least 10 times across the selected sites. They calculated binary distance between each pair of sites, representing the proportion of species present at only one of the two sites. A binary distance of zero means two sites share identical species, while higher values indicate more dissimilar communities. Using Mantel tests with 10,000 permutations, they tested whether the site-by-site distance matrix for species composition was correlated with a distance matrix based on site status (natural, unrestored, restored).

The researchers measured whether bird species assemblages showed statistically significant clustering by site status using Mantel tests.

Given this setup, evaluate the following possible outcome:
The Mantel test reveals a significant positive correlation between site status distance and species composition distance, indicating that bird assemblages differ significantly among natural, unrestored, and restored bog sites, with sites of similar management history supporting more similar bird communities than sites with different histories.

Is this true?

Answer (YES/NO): YES